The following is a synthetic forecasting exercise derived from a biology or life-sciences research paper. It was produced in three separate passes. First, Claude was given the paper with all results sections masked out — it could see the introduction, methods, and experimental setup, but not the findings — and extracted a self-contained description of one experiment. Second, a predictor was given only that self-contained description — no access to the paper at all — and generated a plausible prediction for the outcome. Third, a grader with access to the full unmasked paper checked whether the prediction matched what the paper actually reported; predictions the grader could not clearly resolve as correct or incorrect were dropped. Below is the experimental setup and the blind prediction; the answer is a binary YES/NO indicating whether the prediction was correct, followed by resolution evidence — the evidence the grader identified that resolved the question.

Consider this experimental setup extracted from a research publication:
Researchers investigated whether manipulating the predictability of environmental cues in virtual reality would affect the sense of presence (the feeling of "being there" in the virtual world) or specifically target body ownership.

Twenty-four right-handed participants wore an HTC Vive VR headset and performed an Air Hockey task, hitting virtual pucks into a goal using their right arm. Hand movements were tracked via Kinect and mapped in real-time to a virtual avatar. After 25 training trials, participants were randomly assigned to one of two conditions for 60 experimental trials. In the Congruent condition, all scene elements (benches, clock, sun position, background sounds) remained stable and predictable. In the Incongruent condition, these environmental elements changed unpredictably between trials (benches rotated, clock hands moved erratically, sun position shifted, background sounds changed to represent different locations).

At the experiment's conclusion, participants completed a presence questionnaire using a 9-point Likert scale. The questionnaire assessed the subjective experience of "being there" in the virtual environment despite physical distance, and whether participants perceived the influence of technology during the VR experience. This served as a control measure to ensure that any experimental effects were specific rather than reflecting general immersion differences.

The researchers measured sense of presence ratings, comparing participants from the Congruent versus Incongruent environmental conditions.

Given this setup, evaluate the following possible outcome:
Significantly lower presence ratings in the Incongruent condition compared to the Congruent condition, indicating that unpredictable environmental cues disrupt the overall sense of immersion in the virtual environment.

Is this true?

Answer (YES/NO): NO